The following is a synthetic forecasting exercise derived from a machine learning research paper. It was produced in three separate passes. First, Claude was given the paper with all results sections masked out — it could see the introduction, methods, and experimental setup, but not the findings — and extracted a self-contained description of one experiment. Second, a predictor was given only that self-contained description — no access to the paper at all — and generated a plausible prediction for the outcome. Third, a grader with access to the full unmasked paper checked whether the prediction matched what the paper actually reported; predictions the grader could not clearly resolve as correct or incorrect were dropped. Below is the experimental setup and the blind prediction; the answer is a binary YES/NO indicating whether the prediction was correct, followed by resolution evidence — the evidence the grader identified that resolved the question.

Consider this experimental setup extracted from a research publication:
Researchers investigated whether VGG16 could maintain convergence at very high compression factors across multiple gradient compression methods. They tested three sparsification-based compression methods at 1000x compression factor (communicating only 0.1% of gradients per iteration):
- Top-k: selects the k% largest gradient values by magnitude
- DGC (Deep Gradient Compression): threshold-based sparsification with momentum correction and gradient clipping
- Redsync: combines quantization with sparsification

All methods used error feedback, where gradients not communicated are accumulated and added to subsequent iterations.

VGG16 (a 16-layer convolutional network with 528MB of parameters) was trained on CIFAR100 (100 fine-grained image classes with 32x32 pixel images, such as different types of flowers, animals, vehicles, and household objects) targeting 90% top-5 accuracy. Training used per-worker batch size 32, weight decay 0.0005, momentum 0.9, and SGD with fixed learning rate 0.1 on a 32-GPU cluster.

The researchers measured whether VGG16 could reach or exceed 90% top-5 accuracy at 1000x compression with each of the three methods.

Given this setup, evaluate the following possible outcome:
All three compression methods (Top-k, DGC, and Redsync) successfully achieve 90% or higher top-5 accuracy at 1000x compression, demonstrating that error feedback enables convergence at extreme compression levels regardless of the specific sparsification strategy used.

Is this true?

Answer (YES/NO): YES